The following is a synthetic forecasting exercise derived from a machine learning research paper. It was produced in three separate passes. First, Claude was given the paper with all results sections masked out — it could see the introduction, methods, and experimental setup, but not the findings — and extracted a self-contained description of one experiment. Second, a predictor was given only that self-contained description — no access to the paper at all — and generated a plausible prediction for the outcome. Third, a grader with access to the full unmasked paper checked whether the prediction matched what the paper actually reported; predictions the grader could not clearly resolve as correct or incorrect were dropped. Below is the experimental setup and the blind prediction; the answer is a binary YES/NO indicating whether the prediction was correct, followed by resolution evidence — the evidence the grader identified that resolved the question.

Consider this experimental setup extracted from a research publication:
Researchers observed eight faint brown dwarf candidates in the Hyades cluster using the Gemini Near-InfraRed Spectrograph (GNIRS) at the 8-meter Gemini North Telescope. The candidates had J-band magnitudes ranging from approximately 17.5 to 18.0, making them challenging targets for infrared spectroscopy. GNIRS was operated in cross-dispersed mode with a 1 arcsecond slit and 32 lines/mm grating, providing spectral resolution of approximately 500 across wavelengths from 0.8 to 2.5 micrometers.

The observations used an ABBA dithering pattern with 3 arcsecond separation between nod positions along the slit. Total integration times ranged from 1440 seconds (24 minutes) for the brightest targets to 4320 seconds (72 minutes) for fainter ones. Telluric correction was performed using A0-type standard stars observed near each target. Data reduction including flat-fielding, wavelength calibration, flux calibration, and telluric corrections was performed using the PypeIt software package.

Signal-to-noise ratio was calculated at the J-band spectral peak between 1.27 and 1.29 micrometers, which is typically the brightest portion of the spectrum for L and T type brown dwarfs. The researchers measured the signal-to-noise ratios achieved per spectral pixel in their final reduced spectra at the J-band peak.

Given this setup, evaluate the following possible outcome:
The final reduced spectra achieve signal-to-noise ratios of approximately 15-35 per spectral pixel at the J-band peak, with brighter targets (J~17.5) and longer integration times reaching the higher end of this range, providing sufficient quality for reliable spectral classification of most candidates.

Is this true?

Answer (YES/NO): NO